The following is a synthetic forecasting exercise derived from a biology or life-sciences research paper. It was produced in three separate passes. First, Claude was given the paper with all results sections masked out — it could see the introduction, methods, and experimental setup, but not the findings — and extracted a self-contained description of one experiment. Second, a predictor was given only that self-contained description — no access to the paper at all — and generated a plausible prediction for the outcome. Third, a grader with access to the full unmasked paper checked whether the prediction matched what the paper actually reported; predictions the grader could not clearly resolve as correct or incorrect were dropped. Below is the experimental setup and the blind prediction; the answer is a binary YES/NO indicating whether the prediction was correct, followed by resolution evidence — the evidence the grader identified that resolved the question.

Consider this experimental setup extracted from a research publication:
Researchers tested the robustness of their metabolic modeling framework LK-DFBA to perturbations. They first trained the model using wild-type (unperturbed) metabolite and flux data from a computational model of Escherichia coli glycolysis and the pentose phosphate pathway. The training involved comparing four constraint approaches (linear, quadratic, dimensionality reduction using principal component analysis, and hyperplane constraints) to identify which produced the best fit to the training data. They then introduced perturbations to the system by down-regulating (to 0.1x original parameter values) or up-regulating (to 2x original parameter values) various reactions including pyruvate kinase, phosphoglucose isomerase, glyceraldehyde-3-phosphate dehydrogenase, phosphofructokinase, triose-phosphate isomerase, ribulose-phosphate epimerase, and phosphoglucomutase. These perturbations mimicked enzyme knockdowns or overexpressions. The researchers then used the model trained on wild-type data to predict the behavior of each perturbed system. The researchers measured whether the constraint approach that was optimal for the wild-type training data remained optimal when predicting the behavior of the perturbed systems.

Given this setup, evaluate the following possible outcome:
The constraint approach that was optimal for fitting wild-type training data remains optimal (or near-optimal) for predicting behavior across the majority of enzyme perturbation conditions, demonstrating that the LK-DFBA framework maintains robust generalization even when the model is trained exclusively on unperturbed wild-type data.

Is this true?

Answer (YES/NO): YES